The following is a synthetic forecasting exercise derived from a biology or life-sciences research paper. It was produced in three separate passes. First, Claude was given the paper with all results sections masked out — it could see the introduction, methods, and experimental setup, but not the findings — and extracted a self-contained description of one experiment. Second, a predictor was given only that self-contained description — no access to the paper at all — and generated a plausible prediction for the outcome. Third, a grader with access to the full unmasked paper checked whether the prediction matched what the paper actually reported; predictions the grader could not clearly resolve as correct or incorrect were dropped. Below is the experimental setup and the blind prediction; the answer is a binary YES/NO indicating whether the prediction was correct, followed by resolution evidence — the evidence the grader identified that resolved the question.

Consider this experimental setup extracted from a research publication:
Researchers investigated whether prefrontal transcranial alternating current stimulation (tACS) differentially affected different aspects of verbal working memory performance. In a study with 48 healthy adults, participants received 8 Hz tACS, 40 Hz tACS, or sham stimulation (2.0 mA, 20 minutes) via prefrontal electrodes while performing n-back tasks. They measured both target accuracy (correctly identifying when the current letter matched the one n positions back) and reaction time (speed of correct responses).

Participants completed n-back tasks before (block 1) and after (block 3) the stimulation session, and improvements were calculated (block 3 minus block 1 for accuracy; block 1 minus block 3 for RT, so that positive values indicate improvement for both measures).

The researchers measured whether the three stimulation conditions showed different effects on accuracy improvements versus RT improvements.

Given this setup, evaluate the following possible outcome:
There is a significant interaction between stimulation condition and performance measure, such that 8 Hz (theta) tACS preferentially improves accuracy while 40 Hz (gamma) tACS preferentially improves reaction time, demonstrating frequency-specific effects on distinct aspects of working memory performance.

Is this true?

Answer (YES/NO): NO